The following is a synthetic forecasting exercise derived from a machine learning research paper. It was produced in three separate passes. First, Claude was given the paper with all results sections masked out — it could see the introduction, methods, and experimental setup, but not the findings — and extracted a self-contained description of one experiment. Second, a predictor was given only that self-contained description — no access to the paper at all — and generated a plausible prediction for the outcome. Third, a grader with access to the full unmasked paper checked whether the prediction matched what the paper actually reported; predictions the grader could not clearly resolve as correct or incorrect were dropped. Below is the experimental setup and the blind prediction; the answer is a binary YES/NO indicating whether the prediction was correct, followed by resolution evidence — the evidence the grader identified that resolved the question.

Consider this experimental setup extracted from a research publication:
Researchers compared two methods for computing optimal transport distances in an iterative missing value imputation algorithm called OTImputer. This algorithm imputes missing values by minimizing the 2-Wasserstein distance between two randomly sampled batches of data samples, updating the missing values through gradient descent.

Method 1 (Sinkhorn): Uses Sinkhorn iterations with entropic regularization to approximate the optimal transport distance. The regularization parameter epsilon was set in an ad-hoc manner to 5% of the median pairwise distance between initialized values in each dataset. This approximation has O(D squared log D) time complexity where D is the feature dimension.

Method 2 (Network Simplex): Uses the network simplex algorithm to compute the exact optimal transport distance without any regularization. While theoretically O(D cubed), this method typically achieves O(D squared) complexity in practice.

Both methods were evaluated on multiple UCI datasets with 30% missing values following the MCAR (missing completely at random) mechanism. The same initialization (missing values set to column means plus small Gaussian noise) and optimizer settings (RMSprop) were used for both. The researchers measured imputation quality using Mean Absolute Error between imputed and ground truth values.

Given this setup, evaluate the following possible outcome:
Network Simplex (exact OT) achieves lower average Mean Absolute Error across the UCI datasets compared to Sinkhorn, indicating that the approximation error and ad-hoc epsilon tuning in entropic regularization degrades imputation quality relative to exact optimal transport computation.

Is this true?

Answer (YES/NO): YES